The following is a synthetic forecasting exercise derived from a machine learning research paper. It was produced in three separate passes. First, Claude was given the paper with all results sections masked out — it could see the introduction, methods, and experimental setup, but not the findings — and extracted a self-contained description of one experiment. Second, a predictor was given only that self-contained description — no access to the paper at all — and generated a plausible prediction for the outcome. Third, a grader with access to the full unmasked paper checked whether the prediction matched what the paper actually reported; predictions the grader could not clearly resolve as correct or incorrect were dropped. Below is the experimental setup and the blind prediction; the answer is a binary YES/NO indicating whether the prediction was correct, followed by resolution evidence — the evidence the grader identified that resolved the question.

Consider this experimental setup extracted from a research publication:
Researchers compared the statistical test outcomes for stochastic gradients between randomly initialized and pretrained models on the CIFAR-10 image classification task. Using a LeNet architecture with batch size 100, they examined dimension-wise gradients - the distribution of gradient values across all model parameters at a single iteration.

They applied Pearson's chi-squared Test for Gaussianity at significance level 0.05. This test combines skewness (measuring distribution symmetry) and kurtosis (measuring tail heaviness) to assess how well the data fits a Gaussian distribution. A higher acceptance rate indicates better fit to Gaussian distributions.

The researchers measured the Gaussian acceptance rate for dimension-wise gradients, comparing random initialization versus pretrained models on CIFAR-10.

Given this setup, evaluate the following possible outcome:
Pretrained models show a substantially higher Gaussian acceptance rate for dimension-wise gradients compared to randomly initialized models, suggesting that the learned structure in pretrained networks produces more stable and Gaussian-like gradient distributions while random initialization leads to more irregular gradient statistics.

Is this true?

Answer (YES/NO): NO